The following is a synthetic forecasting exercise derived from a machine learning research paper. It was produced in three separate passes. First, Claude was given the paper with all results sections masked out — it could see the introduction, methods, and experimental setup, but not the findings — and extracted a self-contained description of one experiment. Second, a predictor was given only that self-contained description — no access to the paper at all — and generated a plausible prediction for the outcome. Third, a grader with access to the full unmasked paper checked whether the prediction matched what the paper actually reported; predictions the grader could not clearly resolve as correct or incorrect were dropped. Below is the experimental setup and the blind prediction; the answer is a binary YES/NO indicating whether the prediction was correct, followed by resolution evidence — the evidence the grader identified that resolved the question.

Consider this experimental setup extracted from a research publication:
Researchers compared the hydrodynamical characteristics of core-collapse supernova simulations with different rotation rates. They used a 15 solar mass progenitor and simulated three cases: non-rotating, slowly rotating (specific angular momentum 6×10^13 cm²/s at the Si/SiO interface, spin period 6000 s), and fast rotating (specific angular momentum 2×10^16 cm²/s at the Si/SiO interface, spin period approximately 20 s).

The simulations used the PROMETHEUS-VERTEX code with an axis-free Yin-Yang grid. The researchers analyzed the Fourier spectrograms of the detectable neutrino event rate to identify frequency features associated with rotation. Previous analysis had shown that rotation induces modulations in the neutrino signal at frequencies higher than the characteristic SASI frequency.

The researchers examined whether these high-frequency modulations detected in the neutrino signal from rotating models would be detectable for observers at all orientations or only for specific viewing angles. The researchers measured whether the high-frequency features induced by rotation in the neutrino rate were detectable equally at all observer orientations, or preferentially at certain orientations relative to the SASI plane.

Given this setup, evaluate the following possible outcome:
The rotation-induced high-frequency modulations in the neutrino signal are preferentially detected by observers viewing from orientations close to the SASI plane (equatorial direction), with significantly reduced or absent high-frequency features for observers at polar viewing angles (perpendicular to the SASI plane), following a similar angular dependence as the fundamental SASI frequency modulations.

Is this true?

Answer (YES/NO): YES